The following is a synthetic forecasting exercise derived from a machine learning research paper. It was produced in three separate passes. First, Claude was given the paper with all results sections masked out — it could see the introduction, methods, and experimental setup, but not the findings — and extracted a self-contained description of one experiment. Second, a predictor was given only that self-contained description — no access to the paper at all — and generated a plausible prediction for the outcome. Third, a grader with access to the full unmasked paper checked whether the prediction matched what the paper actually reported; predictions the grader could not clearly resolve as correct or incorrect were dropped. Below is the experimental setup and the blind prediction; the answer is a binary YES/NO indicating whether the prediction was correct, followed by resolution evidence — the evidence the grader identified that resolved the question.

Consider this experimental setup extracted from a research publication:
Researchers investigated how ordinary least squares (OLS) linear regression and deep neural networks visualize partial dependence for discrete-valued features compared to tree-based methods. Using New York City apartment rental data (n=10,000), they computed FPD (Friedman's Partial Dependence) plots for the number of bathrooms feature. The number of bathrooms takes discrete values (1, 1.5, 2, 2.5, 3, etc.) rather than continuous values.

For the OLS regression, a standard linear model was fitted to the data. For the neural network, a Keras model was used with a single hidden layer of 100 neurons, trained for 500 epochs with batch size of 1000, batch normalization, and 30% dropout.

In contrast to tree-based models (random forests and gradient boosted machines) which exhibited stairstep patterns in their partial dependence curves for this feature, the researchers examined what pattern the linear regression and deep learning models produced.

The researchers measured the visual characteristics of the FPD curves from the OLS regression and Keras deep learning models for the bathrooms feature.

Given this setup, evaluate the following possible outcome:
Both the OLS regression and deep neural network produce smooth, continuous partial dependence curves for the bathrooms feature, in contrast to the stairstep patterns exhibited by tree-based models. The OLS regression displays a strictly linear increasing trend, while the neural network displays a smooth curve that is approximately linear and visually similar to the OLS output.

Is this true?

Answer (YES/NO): YES